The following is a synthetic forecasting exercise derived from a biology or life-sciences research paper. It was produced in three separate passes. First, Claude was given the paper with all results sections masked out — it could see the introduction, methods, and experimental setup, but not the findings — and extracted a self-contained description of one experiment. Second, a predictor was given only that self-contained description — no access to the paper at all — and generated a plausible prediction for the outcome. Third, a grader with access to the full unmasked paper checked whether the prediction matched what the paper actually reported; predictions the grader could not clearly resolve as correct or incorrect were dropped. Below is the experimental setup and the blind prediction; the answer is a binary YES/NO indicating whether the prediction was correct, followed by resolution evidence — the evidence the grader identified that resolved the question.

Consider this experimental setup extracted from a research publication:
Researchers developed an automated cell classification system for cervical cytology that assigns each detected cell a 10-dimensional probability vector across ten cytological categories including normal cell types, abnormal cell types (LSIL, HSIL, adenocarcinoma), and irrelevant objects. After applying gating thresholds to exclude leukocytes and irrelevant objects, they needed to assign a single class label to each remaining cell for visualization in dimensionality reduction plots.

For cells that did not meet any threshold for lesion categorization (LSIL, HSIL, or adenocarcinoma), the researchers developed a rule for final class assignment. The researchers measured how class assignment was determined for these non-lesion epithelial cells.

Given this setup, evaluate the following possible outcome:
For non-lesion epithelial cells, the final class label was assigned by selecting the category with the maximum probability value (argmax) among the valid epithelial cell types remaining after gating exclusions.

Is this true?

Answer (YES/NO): YES